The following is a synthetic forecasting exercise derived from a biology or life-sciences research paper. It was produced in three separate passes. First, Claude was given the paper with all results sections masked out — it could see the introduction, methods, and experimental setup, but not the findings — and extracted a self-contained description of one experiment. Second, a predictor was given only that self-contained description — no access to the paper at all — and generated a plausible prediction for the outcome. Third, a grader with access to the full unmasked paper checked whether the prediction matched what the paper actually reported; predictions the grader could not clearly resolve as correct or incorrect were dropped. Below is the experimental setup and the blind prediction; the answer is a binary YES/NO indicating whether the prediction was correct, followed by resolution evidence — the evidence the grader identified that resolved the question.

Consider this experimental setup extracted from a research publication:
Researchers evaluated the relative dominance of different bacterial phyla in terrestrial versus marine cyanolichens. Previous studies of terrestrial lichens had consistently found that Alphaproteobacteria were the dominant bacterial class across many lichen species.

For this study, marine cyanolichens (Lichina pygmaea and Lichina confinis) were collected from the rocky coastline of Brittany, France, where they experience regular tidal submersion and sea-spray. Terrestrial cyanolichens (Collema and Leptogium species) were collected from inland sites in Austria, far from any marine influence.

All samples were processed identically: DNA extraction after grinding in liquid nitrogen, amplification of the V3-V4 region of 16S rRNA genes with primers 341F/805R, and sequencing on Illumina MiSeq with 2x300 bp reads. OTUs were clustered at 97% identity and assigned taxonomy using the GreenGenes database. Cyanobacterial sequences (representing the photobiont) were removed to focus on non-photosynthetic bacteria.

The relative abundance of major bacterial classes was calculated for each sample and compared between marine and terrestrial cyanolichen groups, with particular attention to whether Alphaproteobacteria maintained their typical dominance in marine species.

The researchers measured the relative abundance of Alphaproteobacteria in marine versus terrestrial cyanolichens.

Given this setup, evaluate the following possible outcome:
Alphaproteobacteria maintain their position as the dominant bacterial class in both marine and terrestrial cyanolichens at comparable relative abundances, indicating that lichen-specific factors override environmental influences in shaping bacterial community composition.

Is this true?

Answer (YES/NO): NO